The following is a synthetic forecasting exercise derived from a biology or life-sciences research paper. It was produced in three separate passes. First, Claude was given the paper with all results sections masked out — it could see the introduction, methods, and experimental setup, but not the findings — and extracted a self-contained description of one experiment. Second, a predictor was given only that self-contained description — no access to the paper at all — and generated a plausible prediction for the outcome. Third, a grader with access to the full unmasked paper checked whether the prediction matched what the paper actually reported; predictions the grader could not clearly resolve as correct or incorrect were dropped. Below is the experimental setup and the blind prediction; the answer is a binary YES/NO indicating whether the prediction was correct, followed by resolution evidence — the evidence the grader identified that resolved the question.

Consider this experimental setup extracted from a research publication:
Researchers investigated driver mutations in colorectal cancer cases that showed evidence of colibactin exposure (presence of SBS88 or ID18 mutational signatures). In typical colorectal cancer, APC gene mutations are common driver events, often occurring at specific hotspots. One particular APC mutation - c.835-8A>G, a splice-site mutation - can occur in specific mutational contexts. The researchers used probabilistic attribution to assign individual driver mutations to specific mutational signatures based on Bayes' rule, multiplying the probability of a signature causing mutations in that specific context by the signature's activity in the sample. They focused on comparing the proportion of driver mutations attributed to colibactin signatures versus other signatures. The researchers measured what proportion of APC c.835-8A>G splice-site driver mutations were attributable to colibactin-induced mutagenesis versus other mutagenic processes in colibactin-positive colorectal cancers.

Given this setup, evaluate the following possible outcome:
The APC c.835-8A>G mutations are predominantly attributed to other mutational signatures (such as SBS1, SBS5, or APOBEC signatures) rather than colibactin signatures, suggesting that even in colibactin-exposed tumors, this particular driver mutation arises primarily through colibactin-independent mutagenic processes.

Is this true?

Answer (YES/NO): NO